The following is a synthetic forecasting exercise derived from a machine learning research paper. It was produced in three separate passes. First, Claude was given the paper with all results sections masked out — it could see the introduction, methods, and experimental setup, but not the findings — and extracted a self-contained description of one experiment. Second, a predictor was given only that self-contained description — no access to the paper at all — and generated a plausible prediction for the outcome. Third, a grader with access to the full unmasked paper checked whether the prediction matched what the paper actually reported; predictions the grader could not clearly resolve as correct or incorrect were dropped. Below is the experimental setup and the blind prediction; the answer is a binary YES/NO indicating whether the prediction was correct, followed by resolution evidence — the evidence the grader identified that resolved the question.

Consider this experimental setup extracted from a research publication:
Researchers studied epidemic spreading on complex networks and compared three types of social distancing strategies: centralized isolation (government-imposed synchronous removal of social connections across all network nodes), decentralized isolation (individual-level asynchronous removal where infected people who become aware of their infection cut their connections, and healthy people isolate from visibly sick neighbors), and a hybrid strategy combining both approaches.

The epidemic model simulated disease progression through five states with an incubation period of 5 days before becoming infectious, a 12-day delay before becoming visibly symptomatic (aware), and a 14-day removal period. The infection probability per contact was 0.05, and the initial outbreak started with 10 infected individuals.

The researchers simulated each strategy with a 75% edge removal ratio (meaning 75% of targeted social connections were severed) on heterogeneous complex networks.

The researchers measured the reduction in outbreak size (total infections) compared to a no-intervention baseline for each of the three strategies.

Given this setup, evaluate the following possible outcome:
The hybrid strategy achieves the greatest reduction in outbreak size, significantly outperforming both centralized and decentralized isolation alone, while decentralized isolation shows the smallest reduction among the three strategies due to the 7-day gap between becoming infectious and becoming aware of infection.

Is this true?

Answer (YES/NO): YES